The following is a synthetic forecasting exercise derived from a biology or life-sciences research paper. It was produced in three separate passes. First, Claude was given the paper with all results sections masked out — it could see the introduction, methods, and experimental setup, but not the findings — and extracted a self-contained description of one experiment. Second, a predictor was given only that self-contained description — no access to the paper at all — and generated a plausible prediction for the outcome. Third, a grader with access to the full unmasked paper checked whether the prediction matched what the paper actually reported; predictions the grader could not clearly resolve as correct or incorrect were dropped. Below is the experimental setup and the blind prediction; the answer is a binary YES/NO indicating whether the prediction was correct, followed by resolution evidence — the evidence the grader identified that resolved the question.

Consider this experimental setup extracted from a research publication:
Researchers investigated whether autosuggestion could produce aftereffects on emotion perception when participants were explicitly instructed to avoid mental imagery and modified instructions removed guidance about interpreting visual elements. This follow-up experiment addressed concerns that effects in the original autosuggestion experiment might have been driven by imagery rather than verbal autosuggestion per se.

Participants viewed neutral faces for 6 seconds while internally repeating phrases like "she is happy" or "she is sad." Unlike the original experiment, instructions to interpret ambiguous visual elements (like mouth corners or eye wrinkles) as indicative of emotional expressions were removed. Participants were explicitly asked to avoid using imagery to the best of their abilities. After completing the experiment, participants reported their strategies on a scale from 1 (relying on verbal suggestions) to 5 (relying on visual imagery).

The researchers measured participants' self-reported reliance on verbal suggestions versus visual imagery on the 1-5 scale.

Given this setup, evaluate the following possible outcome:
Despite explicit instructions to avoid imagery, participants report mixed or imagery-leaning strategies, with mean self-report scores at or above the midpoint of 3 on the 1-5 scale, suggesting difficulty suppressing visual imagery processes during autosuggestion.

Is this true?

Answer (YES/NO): NO